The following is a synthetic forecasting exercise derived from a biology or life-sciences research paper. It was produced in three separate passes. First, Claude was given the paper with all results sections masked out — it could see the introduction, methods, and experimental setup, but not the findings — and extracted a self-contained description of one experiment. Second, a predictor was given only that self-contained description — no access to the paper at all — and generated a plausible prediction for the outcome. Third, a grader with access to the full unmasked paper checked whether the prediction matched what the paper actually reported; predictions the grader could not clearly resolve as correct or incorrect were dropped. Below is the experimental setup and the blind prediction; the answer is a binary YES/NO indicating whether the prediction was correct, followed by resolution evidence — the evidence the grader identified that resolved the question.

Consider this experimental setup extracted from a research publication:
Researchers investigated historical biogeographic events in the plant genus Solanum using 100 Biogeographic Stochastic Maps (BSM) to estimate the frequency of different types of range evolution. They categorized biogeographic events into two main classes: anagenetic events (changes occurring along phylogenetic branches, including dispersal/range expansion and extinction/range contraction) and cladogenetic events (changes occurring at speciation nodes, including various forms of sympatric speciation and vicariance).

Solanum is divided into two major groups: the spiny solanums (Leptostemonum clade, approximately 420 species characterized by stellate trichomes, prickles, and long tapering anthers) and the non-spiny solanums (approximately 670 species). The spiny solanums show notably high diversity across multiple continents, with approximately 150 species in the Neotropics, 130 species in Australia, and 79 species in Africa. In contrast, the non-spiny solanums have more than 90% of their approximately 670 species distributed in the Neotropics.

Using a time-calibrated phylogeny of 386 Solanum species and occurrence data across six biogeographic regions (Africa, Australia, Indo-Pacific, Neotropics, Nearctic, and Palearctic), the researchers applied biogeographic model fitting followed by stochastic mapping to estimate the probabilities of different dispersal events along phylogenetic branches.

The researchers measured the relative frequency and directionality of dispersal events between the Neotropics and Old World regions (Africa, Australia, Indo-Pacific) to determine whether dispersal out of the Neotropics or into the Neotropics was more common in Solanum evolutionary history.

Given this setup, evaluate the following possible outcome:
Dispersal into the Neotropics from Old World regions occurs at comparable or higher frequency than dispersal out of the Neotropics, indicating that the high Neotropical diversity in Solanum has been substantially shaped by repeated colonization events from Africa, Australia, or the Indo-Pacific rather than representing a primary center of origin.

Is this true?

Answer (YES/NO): NO